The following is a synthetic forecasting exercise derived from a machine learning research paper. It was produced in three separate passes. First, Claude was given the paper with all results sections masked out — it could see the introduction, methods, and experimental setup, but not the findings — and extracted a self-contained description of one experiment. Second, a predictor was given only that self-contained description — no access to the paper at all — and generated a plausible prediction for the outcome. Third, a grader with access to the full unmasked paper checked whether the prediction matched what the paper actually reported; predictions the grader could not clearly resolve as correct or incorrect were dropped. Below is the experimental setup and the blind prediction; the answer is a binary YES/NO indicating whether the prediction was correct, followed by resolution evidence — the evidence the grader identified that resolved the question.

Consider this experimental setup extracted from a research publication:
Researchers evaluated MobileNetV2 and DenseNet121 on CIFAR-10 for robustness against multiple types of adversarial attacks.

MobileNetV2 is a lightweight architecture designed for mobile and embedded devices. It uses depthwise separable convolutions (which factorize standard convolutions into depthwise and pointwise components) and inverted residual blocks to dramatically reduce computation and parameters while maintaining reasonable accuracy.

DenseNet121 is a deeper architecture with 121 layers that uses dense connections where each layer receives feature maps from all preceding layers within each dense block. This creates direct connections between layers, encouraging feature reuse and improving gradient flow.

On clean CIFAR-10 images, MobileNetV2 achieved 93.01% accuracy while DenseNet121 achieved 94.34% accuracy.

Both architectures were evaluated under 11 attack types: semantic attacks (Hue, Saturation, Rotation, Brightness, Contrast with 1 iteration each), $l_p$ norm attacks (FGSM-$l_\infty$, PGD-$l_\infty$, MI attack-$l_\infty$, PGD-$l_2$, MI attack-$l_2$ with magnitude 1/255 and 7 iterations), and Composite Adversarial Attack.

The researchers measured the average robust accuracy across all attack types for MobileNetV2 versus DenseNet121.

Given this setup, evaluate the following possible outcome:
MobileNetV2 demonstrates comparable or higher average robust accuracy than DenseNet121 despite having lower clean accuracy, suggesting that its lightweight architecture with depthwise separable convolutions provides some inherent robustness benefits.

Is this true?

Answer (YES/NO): NO